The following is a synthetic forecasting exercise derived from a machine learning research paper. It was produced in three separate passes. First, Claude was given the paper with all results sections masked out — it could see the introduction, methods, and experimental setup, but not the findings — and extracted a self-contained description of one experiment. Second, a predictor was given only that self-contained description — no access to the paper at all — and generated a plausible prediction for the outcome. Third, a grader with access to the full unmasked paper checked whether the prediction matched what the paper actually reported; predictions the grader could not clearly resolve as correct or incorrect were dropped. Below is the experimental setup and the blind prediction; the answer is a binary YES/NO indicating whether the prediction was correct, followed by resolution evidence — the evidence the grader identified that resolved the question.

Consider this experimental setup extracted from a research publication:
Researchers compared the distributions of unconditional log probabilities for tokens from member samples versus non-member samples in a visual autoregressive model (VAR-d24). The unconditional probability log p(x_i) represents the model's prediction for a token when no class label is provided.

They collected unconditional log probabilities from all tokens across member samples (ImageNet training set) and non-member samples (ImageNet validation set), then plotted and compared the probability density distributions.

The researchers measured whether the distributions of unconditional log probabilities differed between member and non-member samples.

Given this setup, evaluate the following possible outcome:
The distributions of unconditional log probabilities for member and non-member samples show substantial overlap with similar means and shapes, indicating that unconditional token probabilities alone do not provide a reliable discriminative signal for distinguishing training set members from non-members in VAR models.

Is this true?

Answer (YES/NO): YES